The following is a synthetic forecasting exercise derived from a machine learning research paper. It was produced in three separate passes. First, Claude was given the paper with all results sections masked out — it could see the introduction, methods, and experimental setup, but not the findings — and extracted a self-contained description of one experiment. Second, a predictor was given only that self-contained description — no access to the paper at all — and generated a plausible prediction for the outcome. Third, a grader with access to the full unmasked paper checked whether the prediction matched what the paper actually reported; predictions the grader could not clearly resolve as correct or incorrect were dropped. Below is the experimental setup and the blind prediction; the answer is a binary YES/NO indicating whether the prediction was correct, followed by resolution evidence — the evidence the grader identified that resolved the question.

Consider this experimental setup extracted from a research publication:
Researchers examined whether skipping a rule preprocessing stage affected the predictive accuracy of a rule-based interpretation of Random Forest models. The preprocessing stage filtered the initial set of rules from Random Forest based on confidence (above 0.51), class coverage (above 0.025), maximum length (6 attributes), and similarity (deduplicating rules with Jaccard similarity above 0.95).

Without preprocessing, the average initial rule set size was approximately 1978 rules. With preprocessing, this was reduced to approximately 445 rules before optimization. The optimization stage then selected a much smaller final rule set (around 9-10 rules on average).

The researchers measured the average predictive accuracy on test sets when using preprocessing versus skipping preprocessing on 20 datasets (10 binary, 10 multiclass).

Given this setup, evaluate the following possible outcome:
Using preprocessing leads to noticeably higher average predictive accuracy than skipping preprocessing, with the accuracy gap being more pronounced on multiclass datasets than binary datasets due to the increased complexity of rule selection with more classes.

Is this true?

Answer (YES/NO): NO